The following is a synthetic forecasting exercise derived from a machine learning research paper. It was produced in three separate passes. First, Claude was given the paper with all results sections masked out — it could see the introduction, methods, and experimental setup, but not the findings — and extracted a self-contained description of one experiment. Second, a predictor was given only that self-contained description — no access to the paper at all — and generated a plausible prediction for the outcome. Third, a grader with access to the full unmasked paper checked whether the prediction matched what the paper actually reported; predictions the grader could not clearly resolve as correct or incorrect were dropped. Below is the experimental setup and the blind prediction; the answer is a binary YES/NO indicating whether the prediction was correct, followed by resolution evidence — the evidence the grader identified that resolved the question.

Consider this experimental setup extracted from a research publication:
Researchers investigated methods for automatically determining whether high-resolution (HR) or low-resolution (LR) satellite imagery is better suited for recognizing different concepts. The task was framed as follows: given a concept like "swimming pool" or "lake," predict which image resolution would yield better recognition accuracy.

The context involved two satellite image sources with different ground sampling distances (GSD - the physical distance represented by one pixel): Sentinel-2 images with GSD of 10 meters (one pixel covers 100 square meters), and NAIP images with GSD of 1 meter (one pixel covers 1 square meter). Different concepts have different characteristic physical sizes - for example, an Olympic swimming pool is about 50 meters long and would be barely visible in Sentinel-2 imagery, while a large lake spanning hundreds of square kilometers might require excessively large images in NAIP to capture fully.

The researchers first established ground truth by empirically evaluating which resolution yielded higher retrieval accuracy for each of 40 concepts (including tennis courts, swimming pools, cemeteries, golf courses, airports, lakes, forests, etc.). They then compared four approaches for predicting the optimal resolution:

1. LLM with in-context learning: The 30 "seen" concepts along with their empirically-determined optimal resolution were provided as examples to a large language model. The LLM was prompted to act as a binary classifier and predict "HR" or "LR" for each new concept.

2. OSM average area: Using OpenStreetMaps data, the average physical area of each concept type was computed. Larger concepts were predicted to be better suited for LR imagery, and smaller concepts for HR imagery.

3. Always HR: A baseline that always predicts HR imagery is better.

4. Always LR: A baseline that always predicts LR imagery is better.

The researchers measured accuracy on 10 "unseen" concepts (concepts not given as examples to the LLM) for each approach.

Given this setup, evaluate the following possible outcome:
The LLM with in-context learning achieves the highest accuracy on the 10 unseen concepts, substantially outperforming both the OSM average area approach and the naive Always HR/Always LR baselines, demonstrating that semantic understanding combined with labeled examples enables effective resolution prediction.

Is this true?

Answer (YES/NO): NO